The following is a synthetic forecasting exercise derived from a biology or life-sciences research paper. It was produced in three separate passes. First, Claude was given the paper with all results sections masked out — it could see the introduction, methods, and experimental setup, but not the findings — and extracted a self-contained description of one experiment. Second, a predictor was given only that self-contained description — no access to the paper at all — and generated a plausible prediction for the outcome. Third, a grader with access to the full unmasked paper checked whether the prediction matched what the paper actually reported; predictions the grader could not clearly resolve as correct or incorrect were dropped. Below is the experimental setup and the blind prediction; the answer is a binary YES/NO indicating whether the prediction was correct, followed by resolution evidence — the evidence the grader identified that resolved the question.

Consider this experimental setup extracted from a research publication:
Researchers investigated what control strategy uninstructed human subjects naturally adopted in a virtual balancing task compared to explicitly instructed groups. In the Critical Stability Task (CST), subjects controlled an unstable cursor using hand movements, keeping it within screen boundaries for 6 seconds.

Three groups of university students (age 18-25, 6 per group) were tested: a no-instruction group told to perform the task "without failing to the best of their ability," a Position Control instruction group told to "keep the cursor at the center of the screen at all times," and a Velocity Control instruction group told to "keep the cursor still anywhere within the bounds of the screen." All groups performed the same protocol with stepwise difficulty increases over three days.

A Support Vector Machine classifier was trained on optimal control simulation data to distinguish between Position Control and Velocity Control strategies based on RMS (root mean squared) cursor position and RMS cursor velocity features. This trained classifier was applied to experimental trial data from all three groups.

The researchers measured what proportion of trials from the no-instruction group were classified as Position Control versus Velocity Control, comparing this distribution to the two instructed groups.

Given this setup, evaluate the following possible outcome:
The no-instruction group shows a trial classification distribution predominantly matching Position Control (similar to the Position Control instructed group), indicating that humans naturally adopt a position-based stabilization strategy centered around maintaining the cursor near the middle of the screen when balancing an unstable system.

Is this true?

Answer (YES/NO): NO